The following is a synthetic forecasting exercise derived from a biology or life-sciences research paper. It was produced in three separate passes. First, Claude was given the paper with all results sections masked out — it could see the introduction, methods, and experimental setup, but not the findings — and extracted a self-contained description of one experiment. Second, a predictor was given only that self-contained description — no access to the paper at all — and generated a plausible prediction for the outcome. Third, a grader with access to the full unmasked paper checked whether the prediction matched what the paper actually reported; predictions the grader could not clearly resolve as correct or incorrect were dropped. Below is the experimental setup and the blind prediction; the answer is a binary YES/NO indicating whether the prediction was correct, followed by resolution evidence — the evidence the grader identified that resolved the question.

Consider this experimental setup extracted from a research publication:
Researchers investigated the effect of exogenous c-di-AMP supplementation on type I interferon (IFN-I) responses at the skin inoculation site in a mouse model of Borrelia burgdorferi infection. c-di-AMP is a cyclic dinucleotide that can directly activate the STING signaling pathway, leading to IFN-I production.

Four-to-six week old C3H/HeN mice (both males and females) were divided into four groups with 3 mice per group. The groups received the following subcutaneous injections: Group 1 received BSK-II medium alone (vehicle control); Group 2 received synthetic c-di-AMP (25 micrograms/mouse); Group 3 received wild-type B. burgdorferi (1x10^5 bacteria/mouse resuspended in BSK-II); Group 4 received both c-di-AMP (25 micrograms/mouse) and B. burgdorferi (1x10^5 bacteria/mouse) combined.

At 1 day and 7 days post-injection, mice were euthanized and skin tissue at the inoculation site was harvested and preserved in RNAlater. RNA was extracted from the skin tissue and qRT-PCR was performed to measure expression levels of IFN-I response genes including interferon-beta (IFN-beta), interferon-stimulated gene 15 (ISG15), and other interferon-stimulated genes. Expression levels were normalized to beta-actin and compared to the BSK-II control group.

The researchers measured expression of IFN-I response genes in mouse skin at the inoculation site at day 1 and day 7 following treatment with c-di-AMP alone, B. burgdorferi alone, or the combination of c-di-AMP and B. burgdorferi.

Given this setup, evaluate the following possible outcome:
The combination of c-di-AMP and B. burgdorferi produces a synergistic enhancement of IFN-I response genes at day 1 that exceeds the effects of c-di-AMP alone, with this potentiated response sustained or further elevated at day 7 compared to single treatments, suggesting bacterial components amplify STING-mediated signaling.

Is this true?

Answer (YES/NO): YES